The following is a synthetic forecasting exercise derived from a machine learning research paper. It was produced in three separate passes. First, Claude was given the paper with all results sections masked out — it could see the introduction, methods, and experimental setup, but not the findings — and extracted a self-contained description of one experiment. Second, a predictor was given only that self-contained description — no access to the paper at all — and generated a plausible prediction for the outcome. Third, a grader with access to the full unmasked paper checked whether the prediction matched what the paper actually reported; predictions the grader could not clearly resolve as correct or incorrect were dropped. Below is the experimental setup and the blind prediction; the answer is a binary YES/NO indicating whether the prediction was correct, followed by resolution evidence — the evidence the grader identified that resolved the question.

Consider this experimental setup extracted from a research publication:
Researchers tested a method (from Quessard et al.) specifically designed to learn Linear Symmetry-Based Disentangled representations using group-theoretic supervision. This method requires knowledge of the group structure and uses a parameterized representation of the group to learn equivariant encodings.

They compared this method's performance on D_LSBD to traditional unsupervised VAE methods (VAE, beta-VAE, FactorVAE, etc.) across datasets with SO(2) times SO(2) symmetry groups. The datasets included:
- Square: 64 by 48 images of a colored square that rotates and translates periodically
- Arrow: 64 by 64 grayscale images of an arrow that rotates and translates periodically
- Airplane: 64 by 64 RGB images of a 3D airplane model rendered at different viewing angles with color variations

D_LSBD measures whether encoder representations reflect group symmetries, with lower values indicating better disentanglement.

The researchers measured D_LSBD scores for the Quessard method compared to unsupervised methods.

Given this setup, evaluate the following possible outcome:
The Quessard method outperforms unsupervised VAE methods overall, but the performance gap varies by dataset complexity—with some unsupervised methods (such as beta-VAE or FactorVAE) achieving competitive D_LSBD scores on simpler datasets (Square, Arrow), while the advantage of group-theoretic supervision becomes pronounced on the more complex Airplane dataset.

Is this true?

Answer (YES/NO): NO